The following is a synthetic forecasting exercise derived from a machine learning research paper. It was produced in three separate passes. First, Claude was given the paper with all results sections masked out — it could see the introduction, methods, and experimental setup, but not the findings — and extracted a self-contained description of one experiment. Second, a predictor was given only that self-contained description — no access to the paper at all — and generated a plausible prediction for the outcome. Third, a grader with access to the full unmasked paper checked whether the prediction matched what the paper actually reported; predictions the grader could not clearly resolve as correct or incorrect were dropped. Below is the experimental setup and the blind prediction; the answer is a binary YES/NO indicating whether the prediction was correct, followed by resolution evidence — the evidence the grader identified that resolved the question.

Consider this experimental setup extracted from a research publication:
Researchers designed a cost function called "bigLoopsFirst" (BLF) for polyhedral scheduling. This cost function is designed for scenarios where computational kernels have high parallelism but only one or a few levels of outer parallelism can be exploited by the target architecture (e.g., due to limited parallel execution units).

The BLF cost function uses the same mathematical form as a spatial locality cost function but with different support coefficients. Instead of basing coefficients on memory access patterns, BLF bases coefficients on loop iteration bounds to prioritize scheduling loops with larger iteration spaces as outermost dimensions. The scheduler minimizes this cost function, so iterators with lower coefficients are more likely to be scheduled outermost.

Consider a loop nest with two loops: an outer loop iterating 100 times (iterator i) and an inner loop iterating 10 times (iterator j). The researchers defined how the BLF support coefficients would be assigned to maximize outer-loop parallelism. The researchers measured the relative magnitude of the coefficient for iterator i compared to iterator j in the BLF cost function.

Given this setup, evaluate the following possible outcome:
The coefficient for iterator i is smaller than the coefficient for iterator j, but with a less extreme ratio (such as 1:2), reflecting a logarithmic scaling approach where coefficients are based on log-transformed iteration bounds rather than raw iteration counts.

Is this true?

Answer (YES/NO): NO